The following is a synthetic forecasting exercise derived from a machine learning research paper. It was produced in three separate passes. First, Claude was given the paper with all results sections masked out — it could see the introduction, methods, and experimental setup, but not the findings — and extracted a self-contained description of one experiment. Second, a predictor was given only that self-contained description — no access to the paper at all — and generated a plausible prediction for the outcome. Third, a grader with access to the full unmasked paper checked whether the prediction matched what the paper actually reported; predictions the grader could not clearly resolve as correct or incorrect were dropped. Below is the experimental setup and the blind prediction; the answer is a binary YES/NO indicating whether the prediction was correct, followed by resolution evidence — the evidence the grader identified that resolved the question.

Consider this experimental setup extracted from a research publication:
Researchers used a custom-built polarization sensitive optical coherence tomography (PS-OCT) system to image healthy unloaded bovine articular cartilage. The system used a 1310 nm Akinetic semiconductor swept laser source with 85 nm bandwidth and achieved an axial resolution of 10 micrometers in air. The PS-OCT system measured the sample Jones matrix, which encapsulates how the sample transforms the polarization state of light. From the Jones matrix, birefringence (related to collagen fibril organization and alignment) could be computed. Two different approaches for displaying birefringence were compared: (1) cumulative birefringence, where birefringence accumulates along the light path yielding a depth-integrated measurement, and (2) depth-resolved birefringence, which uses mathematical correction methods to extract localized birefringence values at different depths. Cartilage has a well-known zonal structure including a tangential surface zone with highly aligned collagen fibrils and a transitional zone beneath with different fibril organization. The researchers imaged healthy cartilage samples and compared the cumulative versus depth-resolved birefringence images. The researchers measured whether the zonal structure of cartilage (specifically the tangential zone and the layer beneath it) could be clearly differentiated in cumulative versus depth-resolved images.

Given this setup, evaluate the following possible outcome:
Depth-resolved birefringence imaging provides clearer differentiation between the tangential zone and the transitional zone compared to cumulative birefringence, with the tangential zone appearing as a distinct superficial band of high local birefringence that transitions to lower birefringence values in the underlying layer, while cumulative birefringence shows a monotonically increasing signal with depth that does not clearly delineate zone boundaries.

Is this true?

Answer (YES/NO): YES